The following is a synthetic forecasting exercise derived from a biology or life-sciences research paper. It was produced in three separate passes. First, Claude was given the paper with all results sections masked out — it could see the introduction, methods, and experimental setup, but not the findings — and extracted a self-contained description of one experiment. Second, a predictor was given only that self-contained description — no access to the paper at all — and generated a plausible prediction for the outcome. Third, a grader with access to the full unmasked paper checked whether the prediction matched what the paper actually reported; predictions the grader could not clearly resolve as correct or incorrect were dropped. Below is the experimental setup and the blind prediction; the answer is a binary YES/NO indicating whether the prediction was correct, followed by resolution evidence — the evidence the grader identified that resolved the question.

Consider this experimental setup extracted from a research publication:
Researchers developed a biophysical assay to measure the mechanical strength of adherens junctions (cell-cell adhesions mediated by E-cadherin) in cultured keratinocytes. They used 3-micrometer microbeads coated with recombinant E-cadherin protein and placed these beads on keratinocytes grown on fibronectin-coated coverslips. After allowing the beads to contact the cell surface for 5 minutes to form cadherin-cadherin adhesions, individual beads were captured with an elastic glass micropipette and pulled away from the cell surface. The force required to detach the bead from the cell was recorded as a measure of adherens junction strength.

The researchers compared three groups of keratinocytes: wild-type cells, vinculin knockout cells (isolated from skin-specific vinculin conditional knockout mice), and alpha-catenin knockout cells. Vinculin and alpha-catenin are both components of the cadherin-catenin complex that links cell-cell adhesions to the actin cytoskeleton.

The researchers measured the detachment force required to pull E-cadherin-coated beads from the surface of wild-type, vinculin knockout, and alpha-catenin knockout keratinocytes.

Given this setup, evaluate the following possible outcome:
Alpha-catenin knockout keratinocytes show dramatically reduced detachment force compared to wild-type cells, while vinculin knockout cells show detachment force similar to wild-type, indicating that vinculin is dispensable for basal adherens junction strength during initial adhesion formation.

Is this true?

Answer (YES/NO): NO